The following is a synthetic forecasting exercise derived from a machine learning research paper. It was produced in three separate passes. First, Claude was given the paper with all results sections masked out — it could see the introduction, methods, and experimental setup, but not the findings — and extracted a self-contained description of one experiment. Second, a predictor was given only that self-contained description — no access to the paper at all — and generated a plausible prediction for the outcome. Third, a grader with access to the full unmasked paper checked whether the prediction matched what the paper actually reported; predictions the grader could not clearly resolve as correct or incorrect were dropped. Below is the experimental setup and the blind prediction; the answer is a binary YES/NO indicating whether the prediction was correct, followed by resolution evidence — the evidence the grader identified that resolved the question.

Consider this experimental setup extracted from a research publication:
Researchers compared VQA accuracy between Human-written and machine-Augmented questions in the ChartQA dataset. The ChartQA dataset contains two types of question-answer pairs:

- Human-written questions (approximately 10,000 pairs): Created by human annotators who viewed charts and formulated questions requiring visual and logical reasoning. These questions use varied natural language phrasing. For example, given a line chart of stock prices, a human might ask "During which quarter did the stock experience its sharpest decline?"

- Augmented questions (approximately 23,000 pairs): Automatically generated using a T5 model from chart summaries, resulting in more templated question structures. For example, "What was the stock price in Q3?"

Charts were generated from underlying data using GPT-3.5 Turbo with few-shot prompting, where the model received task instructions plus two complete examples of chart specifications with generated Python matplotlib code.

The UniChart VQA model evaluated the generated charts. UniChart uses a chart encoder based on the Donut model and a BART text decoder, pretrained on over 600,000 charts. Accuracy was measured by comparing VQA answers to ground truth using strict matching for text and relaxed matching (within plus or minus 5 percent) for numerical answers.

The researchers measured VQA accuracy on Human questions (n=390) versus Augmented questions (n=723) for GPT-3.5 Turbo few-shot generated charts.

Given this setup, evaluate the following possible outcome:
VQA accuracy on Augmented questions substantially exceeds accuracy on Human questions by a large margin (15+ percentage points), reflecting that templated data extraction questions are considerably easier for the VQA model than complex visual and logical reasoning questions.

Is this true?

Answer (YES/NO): YES